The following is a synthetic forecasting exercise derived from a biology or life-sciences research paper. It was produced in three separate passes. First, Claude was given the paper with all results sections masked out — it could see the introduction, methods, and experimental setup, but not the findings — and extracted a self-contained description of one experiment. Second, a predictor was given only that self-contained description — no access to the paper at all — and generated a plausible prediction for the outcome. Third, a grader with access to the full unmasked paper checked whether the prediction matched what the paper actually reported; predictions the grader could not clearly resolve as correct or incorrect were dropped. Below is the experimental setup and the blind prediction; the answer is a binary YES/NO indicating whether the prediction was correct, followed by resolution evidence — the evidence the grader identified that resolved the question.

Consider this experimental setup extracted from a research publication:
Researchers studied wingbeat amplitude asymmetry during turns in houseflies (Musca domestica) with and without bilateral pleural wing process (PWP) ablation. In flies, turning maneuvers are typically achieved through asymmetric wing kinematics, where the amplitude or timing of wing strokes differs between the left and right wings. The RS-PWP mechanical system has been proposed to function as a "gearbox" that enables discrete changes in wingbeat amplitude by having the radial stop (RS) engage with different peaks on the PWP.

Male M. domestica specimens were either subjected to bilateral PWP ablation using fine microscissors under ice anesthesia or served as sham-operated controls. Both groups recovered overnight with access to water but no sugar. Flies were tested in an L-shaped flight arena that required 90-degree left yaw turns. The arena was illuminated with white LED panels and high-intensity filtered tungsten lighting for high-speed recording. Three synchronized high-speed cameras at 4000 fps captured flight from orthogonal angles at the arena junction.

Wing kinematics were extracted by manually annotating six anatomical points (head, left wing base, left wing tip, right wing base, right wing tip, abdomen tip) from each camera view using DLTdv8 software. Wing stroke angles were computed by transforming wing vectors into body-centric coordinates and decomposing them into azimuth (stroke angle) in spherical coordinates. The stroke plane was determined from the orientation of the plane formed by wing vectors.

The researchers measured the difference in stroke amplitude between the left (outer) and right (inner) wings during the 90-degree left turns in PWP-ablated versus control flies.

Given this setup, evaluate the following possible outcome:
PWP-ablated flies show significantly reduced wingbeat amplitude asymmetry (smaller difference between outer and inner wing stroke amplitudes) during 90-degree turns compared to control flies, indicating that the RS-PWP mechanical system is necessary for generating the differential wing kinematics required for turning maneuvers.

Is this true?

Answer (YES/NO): NO